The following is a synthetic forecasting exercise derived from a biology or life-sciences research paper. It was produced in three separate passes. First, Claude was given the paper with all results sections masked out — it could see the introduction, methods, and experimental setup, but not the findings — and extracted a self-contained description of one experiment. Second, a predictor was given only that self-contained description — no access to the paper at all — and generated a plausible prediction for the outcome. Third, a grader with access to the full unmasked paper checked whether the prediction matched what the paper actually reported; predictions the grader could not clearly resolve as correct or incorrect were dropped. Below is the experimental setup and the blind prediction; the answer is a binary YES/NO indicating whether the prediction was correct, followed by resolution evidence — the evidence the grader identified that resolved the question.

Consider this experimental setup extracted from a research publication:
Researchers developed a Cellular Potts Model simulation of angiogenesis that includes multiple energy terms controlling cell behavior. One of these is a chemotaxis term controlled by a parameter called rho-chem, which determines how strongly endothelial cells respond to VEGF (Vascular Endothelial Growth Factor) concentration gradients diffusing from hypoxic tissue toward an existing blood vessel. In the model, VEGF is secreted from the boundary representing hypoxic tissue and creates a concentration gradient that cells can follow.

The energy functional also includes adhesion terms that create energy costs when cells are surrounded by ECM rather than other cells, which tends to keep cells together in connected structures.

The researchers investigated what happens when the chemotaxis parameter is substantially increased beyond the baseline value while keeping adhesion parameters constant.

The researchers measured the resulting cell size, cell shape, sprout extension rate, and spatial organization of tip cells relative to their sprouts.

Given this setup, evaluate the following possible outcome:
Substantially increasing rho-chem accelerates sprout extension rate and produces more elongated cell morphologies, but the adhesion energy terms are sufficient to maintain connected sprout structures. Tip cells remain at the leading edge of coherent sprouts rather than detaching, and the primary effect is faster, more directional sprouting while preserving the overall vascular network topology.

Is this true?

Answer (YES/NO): NO